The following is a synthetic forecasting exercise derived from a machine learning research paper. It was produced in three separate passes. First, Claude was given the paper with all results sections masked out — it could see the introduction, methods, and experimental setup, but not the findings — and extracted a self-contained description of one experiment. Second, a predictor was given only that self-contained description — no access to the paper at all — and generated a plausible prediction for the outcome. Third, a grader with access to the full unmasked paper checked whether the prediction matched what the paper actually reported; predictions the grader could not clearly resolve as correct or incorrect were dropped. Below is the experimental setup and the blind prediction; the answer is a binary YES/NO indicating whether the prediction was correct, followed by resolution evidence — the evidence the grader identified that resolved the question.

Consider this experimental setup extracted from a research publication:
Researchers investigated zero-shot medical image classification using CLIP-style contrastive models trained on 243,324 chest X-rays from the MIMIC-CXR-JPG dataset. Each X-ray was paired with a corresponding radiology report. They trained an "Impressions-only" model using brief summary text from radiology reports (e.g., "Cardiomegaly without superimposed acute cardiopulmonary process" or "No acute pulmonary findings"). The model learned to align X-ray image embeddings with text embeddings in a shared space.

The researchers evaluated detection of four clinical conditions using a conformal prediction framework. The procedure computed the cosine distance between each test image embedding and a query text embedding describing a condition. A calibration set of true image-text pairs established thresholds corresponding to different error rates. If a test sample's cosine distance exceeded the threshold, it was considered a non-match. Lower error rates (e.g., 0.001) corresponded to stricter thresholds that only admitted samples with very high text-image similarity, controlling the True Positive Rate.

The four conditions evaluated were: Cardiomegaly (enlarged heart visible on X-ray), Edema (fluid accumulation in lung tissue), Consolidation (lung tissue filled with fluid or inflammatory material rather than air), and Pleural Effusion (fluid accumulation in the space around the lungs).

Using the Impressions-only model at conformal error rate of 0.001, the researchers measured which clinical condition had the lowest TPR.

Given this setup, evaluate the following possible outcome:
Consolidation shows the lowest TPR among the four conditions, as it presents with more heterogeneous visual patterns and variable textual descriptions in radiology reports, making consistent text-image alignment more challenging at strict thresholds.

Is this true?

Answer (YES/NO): YES